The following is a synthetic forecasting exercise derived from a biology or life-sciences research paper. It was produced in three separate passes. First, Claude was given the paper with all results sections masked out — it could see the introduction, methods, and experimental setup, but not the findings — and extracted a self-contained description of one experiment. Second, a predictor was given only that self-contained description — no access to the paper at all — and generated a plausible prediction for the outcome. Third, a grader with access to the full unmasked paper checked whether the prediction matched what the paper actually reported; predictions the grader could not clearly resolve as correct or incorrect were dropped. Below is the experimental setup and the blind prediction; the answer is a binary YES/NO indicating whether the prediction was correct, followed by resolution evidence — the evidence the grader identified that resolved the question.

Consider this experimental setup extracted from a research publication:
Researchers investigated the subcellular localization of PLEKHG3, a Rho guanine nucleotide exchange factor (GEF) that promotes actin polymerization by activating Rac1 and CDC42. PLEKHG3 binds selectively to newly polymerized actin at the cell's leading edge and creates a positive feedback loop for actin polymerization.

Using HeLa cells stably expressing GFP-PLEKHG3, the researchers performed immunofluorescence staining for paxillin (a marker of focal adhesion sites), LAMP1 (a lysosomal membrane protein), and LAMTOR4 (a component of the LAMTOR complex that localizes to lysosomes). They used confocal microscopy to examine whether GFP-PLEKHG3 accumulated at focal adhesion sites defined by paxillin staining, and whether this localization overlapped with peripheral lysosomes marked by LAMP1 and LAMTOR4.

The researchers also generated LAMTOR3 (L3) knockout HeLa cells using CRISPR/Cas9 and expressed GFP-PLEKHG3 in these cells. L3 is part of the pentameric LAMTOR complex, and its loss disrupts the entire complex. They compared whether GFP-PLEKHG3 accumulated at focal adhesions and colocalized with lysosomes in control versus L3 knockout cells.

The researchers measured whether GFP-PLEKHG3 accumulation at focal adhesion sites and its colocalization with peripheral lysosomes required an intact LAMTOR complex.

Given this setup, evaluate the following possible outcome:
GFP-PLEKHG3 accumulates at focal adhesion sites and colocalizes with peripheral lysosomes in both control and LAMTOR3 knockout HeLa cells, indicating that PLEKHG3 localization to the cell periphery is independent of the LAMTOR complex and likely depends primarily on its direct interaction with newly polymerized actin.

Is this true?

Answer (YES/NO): YES